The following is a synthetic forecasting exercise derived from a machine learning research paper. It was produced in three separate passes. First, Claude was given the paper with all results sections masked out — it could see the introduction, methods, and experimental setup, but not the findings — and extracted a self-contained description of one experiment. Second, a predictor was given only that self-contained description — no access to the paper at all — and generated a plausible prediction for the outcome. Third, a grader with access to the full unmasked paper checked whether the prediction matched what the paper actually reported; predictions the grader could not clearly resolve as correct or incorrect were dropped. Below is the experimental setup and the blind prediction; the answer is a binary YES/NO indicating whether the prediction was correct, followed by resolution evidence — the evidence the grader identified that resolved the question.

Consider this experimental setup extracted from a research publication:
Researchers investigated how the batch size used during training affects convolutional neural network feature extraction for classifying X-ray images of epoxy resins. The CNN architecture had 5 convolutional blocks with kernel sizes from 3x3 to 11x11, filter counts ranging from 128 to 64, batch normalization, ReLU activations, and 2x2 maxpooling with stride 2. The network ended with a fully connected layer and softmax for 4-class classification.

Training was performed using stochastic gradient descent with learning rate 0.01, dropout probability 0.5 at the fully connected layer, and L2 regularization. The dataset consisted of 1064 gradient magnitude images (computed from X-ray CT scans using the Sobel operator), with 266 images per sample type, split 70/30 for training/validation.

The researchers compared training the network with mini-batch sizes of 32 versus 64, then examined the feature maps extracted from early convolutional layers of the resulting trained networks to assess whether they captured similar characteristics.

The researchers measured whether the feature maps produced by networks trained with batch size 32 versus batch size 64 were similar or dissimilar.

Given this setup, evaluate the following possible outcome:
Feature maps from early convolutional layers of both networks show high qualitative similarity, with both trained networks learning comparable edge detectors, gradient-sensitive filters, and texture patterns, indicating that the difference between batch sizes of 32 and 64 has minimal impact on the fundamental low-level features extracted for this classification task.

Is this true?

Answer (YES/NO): YES